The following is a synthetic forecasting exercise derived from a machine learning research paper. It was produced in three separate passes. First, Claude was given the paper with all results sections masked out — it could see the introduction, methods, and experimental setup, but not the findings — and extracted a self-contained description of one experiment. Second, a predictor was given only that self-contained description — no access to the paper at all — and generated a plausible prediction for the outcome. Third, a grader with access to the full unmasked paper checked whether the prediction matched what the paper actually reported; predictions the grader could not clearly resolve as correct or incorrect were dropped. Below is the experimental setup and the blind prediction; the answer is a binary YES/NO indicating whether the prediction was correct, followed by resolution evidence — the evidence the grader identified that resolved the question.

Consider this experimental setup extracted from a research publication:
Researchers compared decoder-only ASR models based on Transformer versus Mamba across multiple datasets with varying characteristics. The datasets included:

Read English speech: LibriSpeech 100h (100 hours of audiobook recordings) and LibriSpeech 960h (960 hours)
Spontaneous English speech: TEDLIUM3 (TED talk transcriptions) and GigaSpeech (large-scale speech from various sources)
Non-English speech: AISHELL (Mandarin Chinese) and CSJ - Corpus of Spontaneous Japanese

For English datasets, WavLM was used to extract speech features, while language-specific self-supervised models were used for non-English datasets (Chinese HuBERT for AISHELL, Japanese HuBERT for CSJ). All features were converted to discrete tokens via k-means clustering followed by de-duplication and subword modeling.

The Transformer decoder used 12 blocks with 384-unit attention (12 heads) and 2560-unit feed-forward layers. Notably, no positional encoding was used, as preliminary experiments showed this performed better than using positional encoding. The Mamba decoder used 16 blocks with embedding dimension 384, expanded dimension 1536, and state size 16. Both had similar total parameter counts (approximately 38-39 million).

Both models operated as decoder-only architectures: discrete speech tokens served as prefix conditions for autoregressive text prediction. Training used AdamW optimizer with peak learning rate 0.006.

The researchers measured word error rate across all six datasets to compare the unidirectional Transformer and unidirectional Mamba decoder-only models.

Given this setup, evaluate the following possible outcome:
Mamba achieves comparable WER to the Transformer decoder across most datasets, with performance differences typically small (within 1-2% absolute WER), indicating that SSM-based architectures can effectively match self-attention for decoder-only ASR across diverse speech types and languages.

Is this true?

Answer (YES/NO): NO